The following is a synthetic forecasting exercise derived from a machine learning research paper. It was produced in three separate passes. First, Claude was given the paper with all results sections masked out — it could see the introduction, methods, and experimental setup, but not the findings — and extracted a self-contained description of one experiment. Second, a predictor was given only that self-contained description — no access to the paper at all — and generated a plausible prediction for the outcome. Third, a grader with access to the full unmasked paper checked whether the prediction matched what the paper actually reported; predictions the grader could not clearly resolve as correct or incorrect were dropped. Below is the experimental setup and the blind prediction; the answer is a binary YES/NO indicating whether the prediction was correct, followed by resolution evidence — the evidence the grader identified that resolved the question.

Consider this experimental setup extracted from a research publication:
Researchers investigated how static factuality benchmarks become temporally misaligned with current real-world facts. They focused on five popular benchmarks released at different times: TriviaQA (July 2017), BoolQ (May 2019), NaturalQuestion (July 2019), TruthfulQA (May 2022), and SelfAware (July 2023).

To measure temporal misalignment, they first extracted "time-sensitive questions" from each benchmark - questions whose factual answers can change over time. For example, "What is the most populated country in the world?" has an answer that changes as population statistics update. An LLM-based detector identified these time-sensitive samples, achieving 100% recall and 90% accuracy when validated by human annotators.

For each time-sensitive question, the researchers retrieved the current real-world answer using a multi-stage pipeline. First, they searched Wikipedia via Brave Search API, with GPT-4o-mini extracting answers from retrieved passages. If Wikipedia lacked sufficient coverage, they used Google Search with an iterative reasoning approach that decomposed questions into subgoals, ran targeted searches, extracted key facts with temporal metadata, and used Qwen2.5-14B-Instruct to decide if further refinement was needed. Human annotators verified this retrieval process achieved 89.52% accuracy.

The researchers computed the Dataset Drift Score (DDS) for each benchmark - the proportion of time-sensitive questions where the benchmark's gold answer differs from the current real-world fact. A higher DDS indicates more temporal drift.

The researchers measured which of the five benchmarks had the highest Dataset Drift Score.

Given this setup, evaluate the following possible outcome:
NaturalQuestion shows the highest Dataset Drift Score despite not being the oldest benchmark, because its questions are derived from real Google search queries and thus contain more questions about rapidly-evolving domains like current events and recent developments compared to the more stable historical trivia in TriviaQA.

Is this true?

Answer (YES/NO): NO